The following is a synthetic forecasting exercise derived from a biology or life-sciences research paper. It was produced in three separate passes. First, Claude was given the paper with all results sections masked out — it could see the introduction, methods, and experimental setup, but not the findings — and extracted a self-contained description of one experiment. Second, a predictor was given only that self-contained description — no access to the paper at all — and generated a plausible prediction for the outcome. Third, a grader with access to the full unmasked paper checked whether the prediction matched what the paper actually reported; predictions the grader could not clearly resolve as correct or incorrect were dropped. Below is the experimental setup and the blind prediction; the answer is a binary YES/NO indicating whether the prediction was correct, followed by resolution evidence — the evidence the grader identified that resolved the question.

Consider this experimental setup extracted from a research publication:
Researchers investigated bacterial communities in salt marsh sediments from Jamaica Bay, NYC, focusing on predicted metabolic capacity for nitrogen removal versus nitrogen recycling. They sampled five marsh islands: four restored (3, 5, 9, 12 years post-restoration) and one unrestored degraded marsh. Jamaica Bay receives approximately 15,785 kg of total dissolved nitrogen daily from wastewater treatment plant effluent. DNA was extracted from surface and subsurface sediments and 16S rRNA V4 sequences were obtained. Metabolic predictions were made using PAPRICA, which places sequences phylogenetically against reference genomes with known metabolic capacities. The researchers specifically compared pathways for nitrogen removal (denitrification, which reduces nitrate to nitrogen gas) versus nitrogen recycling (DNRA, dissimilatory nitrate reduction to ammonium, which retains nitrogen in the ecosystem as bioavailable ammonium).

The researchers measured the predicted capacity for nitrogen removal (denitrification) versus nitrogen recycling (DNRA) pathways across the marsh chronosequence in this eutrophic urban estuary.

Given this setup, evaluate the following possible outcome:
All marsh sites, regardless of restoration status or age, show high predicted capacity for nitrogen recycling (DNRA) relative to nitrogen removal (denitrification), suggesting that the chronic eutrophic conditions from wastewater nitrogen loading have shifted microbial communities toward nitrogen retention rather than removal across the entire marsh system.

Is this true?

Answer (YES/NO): NO